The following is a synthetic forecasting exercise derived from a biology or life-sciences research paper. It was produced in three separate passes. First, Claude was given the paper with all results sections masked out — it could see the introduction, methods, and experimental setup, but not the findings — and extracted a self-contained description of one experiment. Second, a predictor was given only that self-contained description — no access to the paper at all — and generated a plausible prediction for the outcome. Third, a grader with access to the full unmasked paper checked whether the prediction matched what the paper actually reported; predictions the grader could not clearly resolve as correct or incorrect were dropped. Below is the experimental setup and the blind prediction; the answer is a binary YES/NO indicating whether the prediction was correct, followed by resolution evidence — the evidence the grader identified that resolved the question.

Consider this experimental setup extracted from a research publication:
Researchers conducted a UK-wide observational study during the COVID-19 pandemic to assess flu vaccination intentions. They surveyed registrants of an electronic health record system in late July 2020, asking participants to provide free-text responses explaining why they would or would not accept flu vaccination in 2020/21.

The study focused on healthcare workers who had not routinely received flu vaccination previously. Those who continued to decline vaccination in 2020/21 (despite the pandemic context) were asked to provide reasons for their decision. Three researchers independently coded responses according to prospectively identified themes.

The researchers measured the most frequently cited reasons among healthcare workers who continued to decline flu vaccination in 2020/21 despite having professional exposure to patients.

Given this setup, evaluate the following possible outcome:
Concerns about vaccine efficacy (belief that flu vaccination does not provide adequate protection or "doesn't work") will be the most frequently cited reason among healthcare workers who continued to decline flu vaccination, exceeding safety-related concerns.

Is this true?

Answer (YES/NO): NO